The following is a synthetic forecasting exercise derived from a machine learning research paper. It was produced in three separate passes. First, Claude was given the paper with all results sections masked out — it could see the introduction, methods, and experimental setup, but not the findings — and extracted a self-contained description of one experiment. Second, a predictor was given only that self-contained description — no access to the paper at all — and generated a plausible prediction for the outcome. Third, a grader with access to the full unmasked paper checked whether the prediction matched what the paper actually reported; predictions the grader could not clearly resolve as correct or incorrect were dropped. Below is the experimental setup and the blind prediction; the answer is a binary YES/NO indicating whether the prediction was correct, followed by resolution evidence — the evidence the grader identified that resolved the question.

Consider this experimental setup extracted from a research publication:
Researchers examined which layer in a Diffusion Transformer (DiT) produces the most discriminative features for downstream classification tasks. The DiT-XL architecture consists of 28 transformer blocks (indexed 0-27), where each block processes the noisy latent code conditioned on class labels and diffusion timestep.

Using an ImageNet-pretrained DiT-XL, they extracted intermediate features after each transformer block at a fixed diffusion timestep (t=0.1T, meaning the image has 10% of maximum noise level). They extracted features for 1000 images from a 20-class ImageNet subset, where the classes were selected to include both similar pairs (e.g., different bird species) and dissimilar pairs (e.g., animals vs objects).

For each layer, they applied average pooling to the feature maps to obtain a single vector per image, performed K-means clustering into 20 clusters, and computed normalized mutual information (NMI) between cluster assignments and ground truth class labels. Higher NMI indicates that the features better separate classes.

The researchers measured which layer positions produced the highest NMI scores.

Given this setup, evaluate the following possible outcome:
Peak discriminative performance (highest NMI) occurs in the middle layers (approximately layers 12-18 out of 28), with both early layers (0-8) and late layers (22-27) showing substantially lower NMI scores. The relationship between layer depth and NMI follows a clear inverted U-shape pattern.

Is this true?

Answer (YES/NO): NO